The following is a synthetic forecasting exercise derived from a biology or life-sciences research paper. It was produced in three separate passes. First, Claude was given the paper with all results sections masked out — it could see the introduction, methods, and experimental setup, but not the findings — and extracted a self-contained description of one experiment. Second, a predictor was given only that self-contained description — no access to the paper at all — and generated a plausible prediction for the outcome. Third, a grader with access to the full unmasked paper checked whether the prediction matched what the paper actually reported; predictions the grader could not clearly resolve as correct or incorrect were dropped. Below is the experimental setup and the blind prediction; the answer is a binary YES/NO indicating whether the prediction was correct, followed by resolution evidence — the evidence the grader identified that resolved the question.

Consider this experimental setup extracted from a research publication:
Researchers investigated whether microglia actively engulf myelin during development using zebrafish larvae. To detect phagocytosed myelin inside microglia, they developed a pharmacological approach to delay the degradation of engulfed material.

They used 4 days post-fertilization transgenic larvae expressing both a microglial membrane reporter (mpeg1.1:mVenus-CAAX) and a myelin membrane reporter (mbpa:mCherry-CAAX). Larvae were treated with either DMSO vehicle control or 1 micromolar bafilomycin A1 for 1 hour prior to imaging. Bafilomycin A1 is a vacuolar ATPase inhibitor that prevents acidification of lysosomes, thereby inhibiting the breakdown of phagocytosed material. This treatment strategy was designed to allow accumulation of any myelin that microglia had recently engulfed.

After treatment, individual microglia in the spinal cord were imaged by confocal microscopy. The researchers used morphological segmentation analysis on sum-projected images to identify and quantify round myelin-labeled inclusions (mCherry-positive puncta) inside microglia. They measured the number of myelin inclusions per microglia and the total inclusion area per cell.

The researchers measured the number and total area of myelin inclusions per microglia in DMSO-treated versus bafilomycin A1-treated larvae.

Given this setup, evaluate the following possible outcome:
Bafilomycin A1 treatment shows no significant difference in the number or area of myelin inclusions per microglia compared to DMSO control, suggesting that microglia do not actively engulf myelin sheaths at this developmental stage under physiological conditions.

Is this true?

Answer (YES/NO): NO